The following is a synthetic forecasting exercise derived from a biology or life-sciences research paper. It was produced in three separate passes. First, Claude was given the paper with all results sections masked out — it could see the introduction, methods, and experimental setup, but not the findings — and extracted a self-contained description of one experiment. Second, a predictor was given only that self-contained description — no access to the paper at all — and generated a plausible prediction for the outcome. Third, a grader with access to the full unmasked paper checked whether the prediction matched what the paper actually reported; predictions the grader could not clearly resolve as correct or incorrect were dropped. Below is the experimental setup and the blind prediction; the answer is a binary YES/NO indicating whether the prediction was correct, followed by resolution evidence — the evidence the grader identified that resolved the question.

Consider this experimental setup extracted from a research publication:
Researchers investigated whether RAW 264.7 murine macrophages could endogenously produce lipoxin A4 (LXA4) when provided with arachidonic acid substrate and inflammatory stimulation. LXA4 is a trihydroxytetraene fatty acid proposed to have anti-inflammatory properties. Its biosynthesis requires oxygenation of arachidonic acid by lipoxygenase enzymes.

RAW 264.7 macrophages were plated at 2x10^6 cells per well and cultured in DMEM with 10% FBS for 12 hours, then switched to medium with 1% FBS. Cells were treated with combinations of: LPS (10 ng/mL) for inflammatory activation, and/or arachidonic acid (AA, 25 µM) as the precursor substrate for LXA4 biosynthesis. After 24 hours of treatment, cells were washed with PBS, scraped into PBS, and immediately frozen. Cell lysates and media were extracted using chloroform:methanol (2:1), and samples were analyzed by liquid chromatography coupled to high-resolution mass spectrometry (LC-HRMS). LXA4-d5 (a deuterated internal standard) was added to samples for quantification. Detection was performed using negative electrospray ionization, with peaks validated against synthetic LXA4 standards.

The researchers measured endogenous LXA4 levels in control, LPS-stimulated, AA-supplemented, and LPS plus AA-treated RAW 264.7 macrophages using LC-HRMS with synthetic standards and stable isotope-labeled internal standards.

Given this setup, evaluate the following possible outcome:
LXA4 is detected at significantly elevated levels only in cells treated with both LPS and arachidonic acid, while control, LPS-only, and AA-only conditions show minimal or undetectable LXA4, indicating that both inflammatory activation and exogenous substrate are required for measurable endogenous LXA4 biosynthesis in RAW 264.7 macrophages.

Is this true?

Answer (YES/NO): NO